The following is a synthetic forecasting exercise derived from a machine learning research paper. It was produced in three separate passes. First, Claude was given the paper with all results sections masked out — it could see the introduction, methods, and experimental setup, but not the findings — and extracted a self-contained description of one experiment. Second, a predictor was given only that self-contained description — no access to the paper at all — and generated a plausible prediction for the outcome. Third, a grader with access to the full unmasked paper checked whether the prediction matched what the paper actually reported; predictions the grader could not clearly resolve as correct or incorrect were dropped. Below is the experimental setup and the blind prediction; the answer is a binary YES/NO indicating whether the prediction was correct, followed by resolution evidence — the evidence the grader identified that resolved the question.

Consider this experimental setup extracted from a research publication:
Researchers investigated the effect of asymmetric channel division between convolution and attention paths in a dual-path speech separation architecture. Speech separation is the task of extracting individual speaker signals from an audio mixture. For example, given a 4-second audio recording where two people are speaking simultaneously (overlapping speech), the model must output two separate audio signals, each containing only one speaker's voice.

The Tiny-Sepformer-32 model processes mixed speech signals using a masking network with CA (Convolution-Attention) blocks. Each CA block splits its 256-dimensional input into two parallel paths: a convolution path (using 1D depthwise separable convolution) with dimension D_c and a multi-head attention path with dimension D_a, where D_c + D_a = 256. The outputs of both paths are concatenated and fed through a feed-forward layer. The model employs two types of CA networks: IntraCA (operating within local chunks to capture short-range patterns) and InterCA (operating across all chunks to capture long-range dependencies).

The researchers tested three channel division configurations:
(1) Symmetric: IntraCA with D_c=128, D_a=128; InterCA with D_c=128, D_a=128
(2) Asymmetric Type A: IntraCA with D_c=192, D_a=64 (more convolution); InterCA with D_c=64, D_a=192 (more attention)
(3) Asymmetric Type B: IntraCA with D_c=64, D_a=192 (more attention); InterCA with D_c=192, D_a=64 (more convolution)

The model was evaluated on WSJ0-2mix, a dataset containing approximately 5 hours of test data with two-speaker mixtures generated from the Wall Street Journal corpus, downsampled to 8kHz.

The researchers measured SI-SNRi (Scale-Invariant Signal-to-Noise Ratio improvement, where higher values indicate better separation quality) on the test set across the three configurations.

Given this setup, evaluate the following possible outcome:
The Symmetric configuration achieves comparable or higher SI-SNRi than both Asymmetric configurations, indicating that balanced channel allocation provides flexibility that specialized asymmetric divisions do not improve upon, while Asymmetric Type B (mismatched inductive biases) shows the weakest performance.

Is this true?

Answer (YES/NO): NO